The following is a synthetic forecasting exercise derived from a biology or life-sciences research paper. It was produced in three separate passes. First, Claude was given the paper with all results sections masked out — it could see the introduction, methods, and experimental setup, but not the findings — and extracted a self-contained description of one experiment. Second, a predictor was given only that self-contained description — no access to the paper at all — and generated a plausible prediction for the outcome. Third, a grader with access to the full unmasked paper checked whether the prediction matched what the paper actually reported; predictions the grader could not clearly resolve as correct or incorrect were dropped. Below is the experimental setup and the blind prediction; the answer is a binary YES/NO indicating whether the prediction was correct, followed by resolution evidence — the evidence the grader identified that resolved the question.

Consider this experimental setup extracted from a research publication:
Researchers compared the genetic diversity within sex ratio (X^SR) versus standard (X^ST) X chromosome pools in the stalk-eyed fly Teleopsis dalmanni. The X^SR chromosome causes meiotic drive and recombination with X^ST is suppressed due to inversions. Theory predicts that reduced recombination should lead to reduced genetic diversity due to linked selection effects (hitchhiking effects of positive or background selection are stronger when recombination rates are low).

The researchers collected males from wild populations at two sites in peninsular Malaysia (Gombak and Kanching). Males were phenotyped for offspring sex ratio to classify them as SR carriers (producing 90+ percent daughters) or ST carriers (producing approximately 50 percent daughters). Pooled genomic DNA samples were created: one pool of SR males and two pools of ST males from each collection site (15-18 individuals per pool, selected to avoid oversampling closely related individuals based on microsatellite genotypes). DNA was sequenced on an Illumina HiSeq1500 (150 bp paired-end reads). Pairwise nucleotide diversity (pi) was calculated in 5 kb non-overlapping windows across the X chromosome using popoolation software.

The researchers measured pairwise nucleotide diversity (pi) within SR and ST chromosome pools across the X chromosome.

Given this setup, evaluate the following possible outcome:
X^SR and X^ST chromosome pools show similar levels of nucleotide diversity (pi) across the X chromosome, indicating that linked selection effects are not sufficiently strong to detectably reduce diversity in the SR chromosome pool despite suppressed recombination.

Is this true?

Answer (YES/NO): NO